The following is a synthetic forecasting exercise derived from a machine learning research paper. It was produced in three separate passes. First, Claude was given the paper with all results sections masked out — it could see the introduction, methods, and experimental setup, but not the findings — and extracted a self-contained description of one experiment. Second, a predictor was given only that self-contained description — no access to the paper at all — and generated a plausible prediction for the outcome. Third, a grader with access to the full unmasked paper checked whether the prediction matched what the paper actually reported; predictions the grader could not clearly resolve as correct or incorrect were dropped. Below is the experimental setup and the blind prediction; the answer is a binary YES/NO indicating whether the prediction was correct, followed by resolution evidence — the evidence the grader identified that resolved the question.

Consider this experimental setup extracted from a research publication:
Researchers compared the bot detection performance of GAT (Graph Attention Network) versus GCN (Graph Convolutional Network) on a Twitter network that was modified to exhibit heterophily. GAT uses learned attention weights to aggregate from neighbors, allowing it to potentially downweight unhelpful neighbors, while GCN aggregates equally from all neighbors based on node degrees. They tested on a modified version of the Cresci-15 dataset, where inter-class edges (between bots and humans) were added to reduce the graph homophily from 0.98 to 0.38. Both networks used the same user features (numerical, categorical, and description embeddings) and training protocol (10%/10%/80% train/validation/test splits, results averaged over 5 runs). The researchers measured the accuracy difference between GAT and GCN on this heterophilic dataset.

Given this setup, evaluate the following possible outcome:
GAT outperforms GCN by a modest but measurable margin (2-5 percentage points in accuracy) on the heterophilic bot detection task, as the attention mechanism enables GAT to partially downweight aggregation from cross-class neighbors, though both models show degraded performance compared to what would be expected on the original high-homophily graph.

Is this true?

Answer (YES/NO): NO